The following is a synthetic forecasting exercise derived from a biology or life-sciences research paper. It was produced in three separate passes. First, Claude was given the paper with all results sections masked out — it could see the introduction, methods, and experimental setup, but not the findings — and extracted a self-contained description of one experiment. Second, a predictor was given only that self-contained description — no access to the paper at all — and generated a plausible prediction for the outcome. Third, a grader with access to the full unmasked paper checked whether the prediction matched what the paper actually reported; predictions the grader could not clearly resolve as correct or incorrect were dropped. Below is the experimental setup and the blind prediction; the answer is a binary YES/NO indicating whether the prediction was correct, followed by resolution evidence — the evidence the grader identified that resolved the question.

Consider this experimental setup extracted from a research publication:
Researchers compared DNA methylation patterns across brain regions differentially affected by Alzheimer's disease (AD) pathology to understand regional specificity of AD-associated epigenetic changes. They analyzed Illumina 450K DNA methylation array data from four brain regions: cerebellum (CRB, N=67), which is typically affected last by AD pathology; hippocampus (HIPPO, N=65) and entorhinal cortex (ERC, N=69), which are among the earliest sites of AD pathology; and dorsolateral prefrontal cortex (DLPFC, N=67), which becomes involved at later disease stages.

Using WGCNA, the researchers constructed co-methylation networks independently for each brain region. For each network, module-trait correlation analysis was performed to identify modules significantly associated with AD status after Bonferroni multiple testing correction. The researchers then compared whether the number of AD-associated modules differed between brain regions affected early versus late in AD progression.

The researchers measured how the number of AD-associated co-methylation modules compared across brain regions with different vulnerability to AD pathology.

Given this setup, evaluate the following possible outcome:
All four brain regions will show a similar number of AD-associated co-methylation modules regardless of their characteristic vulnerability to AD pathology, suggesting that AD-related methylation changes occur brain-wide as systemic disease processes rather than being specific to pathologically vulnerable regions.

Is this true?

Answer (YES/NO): NO